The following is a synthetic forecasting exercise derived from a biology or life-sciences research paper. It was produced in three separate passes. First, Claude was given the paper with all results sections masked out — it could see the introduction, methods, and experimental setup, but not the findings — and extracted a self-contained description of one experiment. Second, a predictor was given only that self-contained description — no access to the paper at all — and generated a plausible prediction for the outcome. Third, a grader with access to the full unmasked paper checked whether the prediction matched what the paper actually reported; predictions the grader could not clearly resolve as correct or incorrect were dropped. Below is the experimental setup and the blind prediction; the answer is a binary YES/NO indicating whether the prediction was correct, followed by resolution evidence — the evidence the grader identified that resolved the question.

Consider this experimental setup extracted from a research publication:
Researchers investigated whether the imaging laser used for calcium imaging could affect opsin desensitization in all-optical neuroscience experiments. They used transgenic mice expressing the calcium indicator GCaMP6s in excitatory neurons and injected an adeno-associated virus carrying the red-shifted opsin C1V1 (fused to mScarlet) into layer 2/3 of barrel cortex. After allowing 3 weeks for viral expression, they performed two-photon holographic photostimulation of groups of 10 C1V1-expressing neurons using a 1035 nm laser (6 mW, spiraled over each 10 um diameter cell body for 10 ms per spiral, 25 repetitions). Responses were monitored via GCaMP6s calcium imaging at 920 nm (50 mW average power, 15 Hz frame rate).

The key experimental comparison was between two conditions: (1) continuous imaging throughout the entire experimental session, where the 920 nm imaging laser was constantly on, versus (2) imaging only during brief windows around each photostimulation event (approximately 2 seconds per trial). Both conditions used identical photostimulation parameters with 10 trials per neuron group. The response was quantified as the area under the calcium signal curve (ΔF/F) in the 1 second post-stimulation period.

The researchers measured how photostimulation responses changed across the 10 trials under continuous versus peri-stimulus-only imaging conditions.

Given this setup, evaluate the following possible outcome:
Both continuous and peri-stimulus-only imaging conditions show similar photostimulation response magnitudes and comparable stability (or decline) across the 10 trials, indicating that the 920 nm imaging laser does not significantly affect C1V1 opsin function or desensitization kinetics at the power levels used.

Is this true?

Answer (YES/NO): NO